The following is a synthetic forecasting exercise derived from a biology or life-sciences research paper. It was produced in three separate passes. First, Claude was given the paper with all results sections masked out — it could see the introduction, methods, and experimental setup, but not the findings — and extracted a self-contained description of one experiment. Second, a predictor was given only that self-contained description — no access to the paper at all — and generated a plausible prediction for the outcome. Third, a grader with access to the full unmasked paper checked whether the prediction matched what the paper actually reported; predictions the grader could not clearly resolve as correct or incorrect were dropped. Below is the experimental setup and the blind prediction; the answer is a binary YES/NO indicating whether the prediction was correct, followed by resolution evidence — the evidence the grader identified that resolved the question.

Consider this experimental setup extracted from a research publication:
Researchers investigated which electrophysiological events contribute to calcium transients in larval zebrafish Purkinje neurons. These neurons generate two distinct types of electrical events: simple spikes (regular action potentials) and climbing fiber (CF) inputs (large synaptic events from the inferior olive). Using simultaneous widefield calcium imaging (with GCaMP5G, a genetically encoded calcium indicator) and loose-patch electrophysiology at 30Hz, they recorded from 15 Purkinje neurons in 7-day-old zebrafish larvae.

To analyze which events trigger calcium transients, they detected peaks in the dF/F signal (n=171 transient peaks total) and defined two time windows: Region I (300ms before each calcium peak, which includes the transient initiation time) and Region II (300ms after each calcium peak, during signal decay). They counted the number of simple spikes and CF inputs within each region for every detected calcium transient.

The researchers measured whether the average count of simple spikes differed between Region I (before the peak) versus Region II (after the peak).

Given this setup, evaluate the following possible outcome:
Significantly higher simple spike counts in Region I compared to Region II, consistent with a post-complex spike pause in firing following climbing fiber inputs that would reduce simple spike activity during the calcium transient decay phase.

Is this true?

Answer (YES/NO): NO